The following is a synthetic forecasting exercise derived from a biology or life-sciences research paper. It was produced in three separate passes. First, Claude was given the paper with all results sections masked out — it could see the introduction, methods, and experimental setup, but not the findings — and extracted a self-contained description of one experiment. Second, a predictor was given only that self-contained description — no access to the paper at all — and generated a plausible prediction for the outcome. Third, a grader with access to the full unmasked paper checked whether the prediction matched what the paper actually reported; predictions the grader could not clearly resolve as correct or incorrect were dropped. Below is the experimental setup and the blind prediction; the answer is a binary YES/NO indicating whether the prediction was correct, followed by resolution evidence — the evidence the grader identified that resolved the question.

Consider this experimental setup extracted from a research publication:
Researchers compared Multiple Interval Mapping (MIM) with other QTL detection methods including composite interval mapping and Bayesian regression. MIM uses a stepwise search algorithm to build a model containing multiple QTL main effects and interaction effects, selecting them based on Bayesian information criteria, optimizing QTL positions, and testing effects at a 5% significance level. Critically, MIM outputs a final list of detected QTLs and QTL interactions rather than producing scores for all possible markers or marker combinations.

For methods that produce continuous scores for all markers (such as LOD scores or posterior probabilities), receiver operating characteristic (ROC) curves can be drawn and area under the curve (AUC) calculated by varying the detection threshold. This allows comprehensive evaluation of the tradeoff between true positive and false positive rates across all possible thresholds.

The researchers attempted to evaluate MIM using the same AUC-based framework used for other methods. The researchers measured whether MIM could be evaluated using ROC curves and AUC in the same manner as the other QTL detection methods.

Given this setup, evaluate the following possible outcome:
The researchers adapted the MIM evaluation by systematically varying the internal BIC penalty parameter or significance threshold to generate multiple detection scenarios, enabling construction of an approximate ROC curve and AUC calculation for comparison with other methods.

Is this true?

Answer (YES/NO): NO